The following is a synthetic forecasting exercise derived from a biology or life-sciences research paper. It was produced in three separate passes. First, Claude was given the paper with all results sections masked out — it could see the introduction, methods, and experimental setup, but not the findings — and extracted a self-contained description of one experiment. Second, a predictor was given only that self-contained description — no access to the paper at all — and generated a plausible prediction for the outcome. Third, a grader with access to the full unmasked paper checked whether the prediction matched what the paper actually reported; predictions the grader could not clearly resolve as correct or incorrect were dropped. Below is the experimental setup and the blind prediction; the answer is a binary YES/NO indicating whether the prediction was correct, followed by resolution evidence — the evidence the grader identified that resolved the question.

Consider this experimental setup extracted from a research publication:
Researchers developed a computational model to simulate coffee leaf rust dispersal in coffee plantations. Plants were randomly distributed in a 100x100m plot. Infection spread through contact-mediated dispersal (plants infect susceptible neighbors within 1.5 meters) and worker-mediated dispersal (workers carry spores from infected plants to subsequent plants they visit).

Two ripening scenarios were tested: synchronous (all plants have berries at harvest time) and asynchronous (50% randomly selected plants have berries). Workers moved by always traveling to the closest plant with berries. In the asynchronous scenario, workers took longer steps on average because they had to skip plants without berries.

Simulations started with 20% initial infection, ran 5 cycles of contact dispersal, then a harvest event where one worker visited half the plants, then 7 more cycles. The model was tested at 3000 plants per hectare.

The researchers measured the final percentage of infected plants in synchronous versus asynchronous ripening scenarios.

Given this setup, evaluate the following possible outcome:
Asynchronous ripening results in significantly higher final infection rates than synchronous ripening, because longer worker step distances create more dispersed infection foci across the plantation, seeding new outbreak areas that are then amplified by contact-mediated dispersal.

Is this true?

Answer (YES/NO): YES